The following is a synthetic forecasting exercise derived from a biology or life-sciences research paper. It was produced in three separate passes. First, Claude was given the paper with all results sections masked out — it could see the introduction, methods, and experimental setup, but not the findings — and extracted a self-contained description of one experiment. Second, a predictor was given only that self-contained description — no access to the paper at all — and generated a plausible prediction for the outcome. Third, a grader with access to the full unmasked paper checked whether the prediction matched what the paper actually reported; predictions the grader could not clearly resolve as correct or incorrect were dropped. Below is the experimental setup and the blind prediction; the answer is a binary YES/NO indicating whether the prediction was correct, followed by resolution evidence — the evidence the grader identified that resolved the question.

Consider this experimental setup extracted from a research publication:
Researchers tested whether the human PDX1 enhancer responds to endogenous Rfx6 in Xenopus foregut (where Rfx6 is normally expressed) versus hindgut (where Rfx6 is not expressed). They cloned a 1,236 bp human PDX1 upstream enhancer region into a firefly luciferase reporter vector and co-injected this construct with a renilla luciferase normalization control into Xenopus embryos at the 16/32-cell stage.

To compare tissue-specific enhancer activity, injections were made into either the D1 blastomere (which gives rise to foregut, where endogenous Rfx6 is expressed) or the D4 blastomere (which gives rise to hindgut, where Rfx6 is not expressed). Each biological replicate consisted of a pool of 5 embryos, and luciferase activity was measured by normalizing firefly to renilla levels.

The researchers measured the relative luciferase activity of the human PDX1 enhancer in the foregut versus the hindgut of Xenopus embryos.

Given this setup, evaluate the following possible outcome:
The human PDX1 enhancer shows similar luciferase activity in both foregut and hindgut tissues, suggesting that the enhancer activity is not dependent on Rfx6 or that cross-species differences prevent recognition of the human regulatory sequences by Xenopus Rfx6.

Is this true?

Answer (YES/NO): NO